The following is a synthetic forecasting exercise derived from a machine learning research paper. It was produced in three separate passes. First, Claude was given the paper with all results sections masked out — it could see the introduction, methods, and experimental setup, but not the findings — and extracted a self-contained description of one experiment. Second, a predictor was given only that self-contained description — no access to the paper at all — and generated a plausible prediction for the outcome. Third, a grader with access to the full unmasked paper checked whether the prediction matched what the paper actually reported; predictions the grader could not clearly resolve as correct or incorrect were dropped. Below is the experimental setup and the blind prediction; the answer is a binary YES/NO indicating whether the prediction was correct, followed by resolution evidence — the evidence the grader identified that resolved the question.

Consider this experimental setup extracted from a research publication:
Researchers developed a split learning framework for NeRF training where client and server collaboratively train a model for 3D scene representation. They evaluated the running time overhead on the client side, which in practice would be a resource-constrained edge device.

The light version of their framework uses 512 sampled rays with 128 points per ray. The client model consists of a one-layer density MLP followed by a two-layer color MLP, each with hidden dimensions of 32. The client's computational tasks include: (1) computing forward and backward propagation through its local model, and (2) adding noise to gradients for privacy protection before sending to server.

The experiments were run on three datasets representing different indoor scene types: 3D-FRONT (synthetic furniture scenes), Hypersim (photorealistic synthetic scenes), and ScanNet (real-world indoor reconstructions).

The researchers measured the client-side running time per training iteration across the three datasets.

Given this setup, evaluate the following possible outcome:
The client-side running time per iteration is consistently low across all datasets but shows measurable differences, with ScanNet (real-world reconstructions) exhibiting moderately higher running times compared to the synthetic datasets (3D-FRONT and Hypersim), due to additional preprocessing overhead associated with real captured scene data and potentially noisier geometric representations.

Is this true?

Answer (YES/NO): NO